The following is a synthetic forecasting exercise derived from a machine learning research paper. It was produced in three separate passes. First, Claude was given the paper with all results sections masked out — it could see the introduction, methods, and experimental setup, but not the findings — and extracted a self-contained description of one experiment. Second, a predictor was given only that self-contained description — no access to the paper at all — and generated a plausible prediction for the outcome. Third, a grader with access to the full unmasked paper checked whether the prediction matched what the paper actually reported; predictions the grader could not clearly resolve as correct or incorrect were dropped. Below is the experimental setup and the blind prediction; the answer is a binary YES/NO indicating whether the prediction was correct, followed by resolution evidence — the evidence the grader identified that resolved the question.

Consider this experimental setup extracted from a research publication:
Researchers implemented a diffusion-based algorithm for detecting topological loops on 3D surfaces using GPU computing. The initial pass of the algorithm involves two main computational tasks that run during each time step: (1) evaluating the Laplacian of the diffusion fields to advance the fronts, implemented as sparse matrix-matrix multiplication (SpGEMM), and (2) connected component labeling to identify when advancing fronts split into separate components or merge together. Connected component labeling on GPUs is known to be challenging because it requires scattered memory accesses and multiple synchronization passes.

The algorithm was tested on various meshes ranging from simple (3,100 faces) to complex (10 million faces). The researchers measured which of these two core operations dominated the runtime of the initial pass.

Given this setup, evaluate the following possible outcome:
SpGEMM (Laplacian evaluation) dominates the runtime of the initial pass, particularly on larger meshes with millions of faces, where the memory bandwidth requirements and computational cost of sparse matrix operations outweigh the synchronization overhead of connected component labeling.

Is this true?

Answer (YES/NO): NO